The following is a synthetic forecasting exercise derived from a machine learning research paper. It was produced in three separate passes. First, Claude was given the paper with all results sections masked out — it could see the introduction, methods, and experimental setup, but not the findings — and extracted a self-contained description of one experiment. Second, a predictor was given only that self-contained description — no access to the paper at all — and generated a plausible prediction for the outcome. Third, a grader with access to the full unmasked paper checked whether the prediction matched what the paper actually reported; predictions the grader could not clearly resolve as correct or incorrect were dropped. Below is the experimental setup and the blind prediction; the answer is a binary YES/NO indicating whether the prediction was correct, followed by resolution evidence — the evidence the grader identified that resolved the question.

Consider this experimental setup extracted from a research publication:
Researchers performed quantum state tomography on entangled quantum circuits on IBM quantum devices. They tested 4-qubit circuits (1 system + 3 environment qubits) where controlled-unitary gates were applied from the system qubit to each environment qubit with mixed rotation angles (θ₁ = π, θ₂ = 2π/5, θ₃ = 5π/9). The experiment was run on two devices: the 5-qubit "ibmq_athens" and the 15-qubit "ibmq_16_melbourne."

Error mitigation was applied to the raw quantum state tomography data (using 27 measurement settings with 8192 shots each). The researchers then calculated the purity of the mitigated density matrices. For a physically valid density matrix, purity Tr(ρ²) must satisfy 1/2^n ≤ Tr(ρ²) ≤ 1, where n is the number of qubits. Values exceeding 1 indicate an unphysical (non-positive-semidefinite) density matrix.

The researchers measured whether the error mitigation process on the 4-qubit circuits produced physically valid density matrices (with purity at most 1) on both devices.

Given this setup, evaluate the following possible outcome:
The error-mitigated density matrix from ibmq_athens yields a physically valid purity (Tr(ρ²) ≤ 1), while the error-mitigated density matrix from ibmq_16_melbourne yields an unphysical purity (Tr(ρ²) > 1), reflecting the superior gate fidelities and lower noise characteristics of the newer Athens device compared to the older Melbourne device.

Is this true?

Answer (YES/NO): YES